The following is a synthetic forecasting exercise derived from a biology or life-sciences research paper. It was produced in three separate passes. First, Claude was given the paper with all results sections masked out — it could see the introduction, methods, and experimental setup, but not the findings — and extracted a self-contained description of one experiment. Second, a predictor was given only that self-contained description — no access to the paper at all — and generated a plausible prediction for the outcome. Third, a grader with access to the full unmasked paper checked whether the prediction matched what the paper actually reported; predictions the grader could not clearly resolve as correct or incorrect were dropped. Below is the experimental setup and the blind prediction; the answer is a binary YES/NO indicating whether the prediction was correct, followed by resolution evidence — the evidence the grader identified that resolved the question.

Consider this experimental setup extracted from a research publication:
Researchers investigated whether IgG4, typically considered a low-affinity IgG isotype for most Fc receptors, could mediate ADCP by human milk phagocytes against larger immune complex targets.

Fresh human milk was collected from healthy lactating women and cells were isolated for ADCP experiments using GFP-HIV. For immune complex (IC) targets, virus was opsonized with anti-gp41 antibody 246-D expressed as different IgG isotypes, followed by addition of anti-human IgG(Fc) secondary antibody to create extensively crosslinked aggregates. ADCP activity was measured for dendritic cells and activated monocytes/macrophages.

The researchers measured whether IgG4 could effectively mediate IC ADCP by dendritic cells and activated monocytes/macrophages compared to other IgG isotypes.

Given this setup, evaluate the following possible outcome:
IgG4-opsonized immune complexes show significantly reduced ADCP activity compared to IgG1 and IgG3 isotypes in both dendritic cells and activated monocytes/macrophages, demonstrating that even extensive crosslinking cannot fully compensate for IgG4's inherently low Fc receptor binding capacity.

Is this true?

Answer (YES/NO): NO